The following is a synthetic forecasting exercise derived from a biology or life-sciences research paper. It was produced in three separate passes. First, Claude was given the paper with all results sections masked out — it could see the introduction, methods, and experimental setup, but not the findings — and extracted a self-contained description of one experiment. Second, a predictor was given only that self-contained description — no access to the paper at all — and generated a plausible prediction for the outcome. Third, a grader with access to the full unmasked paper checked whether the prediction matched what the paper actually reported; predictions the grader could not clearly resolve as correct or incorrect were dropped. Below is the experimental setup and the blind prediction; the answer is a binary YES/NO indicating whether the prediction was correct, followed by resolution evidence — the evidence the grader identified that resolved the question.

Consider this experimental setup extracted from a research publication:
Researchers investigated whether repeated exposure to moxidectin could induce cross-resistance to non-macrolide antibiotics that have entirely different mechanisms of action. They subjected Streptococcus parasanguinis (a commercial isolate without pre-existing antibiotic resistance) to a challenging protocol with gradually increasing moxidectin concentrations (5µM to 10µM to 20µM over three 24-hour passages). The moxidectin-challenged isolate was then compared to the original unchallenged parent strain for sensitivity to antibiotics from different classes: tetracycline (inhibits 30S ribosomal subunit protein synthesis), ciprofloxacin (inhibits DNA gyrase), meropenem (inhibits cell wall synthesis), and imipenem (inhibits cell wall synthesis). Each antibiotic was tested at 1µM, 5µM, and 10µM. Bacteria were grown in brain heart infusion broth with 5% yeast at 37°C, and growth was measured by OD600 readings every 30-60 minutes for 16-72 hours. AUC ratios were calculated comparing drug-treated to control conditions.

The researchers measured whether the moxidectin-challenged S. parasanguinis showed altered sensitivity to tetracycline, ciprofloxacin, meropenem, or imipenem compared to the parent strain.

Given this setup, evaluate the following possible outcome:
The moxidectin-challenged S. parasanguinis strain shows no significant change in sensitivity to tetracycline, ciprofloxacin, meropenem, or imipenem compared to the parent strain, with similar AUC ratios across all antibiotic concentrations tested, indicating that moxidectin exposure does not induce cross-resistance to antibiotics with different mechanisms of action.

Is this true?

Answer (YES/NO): NO